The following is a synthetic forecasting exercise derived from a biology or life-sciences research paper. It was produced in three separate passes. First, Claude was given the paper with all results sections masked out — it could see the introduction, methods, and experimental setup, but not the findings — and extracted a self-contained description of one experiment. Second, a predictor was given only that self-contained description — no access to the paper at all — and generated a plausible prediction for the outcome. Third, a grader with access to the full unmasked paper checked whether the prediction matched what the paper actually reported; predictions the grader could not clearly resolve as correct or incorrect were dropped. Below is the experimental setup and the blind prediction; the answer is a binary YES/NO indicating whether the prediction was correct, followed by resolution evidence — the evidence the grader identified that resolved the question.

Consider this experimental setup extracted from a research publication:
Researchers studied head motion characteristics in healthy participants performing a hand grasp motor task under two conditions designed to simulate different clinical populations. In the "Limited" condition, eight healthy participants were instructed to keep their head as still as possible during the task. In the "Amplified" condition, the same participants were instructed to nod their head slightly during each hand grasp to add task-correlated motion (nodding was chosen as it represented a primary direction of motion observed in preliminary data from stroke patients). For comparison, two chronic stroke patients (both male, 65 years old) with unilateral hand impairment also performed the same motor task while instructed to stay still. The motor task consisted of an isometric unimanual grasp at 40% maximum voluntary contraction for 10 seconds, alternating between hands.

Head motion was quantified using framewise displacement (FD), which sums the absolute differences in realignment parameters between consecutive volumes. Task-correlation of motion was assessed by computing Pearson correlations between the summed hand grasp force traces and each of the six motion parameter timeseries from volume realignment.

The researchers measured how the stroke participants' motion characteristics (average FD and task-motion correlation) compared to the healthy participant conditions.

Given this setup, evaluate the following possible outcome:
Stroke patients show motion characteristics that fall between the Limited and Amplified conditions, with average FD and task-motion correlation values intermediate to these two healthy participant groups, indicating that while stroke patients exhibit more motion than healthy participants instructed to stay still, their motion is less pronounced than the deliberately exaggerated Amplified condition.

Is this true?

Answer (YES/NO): NO